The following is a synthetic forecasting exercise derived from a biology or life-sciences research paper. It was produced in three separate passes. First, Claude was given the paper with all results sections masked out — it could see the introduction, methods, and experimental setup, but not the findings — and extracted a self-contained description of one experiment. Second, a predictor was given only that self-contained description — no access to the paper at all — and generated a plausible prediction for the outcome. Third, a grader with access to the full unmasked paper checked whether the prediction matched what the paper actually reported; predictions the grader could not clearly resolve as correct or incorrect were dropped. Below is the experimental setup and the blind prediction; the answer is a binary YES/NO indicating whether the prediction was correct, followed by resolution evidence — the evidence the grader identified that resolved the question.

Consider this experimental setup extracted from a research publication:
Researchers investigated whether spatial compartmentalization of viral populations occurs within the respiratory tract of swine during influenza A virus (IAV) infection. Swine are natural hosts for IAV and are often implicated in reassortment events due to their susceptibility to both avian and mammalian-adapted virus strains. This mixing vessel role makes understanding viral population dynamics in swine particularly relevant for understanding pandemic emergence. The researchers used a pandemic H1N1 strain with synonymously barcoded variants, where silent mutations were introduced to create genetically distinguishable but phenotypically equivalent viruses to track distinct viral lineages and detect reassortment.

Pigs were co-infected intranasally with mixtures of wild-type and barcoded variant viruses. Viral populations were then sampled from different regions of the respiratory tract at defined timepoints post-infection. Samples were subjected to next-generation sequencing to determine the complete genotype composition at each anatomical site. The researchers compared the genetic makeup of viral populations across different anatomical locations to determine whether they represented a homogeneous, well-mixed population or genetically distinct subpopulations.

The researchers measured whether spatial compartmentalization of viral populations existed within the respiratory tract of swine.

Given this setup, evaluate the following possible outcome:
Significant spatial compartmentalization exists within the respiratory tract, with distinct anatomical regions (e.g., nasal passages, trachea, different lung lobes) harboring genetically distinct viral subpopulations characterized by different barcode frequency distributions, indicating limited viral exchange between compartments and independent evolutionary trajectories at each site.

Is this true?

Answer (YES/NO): YES